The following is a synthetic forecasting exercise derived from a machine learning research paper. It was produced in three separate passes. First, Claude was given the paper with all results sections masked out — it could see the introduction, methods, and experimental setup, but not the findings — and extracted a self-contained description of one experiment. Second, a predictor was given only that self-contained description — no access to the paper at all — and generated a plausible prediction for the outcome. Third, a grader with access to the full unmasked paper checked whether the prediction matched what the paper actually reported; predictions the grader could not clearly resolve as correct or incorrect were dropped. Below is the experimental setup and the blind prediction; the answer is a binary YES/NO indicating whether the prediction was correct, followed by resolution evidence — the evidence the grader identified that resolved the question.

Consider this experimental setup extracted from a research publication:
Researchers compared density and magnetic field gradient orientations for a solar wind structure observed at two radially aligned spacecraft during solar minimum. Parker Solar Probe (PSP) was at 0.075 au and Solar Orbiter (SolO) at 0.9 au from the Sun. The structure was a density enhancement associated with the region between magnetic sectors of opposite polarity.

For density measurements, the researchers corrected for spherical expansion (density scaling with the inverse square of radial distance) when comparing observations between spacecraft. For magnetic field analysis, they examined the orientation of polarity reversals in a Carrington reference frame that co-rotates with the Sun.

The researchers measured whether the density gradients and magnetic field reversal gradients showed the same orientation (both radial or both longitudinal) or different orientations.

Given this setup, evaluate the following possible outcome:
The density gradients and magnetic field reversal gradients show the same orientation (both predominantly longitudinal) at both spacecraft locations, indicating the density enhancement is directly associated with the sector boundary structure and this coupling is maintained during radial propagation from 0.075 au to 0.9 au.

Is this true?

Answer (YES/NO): NO